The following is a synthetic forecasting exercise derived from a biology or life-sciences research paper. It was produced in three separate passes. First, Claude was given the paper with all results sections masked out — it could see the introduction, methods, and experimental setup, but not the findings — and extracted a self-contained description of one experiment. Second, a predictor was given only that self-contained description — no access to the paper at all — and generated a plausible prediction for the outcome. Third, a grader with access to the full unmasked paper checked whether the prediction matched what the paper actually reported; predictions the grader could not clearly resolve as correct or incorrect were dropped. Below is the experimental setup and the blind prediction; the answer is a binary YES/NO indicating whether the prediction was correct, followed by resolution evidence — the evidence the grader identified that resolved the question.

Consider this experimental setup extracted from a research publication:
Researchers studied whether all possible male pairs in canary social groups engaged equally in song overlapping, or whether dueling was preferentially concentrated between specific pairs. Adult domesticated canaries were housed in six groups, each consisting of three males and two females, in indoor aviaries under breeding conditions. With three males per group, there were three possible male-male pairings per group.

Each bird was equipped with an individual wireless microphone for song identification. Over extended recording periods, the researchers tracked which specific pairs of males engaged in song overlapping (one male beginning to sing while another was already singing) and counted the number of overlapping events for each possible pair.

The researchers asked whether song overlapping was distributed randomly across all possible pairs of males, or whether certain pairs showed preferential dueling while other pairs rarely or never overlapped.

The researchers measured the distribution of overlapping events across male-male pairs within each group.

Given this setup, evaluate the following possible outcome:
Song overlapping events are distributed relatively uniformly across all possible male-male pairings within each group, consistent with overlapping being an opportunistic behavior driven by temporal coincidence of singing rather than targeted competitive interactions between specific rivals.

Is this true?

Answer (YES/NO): NO